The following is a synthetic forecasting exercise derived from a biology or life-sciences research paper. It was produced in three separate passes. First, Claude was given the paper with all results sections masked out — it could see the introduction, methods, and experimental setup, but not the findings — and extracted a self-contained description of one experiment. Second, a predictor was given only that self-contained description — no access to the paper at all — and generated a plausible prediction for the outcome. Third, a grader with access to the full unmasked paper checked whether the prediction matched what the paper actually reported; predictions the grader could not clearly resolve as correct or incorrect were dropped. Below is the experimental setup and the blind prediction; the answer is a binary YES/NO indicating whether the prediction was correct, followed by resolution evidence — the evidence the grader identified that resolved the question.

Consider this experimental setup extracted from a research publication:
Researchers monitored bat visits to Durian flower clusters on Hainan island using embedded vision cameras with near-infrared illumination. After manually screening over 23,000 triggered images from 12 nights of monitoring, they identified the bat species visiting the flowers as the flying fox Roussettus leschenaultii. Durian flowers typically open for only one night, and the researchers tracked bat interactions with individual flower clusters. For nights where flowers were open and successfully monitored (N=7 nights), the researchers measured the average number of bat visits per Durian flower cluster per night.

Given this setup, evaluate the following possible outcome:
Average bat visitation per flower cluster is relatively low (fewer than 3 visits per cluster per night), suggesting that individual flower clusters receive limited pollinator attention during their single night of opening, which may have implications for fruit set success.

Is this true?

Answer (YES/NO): NO